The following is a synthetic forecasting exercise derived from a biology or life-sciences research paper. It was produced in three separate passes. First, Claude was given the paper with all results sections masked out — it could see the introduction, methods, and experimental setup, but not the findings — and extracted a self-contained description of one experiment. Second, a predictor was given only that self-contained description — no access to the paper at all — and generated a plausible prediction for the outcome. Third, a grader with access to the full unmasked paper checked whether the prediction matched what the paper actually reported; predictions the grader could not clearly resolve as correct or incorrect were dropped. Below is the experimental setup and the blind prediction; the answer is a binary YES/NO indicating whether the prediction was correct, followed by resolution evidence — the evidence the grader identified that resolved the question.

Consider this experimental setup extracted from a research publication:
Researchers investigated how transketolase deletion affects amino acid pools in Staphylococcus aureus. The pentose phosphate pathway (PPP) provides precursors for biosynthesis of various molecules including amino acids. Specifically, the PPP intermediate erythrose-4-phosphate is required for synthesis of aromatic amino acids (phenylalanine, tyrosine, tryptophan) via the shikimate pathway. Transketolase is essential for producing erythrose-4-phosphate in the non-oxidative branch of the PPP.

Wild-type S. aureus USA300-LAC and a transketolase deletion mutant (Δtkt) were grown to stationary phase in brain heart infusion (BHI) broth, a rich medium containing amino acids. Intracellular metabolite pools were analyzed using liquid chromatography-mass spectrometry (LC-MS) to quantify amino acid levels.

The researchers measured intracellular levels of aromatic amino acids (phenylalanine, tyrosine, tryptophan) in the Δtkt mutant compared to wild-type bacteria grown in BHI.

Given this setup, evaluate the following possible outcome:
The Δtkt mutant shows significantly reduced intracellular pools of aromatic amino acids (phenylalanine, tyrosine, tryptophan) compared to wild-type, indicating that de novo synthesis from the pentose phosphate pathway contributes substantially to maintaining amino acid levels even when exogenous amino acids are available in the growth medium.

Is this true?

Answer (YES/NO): YES